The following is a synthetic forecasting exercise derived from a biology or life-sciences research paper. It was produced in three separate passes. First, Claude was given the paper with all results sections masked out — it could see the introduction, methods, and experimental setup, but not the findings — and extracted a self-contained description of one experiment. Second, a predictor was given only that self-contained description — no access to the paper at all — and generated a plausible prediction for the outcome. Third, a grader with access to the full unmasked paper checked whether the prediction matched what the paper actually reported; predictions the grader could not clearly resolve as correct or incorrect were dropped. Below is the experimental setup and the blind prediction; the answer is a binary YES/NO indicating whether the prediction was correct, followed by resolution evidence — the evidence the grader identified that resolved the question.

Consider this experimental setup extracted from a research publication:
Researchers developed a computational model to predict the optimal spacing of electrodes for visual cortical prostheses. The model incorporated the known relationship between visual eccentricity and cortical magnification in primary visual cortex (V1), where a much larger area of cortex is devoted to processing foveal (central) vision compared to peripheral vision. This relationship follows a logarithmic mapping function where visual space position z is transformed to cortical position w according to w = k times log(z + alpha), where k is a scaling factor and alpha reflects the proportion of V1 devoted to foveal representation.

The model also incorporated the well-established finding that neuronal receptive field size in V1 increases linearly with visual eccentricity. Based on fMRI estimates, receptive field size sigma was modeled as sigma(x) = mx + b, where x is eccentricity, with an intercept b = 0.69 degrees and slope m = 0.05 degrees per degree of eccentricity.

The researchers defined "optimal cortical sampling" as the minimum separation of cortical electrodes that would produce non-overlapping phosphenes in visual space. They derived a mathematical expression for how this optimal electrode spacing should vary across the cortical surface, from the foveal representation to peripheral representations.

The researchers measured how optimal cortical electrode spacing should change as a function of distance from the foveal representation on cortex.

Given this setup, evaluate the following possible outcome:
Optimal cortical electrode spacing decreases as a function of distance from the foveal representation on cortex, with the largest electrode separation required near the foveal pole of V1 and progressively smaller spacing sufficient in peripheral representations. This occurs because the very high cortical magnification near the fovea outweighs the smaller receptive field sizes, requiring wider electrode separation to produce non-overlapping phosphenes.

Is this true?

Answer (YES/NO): YES